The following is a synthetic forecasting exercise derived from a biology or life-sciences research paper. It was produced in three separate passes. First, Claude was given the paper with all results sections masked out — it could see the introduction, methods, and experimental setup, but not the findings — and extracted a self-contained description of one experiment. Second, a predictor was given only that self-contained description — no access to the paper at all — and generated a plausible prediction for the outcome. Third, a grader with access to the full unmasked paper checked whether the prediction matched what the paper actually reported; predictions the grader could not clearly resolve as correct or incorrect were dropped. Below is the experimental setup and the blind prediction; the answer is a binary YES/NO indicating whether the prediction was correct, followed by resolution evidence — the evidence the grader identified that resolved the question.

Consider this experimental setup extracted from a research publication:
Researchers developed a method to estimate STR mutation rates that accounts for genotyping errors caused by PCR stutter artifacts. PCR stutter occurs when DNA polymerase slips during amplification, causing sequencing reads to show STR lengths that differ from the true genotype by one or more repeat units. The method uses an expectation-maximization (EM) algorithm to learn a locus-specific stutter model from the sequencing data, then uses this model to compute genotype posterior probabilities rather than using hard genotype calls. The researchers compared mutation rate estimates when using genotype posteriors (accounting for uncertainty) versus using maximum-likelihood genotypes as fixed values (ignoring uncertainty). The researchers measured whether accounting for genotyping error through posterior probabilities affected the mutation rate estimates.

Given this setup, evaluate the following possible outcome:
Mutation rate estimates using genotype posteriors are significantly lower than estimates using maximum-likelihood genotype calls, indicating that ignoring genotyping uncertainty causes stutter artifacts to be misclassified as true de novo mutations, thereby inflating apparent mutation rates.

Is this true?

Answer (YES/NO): YES